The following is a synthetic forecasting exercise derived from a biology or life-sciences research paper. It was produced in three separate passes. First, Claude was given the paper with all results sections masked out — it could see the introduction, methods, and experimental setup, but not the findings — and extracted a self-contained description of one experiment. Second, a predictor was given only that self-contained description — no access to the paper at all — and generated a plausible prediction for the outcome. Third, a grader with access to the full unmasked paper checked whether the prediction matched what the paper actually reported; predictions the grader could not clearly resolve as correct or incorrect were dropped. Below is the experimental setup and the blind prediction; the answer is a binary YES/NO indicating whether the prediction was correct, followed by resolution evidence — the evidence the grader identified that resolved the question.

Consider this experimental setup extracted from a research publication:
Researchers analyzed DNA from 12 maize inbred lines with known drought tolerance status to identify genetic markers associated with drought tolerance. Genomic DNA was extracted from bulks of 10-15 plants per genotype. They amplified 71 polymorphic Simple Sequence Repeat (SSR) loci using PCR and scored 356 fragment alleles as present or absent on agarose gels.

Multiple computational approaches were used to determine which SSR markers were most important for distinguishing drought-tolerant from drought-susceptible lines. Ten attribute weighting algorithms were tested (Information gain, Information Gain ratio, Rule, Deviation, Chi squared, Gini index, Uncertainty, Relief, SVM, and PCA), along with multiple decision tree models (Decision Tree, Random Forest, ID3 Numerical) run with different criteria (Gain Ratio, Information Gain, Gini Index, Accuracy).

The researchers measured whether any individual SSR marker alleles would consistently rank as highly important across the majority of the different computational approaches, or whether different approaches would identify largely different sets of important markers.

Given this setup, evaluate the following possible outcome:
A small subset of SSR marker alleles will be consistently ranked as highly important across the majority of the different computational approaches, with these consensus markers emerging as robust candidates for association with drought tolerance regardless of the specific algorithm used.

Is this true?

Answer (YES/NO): YES